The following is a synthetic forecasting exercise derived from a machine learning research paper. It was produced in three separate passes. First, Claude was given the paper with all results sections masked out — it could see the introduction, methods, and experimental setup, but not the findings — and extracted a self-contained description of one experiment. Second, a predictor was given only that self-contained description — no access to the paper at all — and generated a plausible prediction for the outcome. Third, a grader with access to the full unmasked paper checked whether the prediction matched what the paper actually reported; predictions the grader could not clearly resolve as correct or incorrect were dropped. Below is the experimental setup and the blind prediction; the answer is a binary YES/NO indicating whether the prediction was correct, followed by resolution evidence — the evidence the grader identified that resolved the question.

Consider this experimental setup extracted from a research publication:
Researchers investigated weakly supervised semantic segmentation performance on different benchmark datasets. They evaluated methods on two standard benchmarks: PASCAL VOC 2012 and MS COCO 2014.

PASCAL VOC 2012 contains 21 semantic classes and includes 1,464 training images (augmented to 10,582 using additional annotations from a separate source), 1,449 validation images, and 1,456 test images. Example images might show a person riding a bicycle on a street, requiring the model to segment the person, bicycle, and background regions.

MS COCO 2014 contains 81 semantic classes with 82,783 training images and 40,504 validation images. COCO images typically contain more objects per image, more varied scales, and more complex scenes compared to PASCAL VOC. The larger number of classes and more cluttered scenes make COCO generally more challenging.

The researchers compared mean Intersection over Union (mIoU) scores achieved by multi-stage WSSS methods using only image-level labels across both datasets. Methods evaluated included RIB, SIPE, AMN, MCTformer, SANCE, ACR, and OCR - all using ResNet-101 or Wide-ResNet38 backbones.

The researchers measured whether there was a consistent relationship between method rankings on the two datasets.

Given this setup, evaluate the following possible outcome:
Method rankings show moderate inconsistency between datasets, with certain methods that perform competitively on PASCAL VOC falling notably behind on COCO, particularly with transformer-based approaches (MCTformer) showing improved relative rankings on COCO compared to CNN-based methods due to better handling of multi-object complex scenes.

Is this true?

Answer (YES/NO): NO